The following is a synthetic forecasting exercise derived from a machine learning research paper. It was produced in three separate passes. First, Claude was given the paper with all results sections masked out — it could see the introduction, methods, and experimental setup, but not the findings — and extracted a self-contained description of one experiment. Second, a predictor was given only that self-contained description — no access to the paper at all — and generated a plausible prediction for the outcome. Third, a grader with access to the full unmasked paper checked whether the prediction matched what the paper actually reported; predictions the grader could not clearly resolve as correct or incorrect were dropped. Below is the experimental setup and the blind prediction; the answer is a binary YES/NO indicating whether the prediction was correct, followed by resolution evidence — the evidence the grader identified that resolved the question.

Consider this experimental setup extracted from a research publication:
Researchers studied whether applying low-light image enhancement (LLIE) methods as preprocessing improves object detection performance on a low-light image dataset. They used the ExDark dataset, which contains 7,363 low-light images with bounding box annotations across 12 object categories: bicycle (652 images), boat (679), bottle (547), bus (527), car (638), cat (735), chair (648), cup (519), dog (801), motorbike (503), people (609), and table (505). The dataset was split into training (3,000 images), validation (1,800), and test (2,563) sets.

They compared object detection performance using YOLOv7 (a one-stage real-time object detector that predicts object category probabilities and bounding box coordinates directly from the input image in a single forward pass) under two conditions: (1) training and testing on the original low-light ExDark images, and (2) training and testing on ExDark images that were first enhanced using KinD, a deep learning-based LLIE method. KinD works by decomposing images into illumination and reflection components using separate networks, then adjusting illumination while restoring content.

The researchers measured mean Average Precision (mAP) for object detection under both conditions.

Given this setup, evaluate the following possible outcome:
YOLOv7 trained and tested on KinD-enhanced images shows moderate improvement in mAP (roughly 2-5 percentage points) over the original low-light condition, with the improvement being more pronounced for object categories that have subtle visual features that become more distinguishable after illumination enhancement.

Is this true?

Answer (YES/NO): NO